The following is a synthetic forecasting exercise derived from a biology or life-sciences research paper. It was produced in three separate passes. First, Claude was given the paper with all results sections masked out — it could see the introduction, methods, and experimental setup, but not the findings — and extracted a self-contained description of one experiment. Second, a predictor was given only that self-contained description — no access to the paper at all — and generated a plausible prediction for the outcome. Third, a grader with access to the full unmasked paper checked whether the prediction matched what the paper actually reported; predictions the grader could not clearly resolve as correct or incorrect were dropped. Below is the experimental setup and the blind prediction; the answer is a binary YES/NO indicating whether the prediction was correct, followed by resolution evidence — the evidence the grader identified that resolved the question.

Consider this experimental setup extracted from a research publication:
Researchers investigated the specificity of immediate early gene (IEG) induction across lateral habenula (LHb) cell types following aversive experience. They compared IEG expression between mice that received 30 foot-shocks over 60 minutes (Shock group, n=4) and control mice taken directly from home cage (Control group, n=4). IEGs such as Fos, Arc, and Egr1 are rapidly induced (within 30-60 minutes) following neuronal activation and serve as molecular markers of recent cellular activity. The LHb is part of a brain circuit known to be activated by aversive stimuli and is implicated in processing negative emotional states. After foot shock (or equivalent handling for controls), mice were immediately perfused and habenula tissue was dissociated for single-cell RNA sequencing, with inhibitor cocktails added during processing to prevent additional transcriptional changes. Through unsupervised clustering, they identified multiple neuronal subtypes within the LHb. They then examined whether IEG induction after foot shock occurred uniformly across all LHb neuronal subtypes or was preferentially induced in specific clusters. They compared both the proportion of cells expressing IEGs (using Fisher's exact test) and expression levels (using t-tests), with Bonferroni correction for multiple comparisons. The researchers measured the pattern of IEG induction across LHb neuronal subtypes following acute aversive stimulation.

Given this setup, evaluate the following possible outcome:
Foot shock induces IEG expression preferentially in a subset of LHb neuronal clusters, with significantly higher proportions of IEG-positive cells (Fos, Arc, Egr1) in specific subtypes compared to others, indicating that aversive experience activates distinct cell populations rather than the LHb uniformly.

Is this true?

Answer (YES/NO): YES